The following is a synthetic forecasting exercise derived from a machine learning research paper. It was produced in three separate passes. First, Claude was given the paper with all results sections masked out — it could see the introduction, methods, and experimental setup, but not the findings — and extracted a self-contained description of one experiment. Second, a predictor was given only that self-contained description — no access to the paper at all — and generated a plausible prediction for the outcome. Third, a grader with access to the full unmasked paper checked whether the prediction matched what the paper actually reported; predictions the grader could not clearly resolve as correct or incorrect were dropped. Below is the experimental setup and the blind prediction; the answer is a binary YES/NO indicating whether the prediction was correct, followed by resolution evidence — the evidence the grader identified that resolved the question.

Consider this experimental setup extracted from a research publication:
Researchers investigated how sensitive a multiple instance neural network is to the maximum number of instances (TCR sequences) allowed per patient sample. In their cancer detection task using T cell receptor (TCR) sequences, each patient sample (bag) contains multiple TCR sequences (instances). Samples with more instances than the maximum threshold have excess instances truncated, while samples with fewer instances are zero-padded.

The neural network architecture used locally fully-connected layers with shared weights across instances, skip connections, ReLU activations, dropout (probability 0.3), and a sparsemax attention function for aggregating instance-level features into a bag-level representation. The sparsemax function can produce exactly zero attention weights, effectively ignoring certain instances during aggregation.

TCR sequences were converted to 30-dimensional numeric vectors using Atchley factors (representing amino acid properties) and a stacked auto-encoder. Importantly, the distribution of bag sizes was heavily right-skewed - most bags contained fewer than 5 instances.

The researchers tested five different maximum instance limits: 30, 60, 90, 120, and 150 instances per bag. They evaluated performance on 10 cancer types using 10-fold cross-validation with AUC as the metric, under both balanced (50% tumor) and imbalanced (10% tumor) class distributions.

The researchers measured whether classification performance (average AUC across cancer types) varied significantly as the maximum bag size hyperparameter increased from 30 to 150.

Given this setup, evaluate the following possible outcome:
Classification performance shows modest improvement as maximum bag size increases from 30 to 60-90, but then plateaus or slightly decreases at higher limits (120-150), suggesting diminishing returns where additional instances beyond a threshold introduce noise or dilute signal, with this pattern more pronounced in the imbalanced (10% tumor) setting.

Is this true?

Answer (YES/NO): NO